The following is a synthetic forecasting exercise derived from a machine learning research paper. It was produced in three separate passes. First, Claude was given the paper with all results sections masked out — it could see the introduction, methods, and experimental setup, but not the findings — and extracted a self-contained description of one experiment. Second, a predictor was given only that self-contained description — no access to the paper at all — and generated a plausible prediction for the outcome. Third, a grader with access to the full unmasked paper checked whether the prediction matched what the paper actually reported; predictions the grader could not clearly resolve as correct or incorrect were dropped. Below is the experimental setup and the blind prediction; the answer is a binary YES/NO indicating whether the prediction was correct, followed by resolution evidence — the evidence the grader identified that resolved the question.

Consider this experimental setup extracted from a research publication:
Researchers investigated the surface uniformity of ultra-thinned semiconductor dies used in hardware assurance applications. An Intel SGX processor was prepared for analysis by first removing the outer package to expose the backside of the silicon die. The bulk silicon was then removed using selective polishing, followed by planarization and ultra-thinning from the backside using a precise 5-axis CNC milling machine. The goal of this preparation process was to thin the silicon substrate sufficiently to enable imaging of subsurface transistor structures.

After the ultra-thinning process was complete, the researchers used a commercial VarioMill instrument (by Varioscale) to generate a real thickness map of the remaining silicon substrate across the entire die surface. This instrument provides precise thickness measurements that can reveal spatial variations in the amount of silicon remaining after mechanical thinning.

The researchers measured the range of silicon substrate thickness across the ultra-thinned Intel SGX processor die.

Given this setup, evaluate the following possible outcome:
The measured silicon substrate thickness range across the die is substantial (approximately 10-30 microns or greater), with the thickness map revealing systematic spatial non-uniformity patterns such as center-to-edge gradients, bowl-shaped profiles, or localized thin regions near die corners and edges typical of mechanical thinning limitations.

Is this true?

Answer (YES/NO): NO